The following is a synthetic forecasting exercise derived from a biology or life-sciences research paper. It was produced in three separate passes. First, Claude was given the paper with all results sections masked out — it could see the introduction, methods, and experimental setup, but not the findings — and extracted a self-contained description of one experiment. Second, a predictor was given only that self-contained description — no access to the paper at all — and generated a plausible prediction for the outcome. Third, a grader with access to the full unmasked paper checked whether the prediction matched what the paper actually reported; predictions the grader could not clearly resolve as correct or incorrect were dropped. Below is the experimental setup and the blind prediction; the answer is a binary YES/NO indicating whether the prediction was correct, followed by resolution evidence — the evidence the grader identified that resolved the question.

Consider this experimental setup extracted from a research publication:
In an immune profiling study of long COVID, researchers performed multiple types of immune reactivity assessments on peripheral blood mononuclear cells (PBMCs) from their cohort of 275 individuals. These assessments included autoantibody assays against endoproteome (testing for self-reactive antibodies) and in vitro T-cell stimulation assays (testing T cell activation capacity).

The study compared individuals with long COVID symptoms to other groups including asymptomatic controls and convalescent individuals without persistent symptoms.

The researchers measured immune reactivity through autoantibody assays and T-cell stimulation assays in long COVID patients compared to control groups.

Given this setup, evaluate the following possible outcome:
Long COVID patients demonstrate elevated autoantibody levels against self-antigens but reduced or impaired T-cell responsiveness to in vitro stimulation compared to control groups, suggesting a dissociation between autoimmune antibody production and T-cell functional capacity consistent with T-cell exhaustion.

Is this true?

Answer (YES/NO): NO